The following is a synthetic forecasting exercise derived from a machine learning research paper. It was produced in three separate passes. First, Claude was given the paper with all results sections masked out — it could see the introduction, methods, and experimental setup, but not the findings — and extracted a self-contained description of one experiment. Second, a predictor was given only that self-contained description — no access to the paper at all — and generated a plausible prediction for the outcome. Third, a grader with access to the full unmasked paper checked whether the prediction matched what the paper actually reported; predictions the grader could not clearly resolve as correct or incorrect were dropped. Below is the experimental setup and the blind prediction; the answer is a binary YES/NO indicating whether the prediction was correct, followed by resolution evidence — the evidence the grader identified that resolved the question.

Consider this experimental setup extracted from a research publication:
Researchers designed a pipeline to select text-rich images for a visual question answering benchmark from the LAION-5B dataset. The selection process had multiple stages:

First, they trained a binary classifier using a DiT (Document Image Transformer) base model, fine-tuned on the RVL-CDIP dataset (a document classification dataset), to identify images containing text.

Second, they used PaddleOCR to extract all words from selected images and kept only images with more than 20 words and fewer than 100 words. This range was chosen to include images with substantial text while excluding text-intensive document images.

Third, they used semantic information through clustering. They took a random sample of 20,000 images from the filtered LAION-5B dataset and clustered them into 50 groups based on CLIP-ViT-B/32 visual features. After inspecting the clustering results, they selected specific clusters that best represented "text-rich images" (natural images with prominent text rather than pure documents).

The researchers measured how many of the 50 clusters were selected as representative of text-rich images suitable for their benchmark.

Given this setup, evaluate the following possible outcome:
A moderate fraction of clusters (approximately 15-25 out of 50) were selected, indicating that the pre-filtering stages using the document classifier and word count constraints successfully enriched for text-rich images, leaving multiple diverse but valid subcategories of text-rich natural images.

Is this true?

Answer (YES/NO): NO